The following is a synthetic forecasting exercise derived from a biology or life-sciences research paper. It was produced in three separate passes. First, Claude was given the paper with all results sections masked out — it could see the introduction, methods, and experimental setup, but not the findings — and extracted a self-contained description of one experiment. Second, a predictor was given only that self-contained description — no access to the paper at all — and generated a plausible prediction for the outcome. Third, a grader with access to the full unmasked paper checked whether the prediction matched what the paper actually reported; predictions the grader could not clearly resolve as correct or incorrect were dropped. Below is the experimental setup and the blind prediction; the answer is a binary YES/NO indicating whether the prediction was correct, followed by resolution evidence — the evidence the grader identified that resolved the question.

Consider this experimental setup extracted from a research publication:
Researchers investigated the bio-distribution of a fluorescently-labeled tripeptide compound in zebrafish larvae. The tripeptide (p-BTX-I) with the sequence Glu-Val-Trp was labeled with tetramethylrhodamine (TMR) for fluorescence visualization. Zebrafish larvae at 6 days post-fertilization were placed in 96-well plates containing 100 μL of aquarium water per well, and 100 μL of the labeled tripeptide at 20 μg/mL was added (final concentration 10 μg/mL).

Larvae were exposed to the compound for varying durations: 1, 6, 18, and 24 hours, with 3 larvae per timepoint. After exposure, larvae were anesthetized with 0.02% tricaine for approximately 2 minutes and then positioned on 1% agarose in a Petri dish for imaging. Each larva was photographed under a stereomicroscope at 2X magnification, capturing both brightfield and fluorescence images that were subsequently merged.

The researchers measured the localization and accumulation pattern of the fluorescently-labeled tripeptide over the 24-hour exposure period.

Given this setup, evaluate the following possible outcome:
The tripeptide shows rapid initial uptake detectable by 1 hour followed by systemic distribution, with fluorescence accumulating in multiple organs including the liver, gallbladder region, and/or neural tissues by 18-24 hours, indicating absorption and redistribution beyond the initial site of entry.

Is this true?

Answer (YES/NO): NO